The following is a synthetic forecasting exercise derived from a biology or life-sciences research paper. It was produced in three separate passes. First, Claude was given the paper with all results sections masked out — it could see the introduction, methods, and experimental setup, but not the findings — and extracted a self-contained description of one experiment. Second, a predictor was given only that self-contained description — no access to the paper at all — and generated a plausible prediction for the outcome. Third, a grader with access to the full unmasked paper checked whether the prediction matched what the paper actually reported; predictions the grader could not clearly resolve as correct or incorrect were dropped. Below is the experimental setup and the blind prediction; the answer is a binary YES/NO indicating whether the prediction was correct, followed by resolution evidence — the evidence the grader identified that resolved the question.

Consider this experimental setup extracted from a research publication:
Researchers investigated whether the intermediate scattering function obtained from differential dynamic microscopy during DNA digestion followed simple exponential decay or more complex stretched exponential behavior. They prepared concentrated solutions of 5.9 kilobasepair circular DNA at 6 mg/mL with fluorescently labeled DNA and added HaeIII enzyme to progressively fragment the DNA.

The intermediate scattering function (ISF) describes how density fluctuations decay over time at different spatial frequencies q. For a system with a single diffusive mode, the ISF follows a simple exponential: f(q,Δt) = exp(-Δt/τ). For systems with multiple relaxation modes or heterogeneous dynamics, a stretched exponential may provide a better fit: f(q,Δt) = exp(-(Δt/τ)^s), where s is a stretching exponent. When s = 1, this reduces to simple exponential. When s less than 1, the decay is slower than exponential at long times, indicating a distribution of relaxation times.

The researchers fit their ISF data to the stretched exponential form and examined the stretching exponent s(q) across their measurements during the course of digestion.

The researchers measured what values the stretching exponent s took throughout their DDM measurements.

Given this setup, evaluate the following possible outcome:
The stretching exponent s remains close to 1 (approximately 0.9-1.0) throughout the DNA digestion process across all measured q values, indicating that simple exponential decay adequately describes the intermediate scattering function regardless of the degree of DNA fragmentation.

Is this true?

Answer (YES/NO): YES